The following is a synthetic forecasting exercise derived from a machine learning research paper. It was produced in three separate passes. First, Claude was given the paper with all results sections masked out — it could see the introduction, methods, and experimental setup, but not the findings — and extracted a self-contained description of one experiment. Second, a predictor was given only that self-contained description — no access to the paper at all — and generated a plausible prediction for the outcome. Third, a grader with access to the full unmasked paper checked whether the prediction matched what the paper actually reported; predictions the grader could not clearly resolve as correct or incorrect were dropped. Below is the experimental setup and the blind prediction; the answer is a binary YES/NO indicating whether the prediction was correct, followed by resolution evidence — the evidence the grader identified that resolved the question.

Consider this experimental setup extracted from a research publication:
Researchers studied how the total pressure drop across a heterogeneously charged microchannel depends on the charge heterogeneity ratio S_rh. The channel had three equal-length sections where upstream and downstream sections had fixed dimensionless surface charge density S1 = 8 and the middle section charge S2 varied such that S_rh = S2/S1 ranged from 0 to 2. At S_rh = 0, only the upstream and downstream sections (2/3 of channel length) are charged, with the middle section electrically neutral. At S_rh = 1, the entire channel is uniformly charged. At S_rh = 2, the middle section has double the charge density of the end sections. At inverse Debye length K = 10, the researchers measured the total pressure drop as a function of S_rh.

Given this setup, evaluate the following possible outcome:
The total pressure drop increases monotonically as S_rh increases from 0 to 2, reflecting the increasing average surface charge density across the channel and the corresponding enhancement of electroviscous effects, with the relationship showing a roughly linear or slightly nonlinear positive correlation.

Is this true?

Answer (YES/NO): YES